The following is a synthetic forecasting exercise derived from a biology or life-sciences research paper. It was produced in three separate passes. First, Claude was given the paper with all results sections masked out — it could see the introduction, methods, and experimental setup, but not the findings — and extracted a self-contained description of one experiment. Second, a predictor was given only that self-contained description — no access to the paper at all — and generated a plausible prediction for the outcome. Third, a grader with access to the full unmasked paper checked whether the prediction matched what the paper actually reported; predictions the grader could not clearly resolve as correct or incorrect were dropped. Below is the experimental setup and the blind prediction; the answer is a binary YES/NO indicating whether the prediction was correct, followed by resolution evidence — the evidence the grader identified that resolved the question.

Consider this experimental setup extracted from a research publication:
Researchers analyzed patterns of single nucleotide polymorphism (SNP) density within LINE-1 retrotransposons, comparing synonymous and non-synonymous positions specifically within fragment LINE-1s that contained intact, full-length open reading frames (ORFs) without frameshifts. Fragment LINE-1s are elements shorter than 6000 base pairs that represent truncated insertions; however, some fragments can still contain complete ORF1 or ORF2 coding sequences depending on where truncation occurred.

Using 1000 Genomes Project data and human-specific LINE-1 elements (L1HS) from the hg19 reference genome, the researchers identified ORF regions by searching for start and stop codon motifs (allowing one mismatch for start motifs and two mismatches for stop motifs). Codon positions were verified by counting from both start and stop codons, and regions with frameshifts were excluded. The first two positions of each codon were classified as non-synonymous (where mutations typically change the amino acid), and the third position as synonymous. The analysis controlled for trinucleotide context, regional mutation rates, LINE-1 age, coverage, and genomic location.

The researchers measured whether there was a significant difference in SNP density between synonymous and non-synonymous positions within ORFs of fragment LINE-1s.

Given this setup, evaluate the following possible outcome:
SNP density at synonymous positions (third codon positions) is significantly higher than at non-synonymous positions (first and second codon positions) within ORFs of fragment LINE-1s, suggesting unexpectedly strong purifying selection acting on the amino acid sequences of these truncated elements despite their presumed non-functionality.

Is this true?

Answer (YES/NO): NO